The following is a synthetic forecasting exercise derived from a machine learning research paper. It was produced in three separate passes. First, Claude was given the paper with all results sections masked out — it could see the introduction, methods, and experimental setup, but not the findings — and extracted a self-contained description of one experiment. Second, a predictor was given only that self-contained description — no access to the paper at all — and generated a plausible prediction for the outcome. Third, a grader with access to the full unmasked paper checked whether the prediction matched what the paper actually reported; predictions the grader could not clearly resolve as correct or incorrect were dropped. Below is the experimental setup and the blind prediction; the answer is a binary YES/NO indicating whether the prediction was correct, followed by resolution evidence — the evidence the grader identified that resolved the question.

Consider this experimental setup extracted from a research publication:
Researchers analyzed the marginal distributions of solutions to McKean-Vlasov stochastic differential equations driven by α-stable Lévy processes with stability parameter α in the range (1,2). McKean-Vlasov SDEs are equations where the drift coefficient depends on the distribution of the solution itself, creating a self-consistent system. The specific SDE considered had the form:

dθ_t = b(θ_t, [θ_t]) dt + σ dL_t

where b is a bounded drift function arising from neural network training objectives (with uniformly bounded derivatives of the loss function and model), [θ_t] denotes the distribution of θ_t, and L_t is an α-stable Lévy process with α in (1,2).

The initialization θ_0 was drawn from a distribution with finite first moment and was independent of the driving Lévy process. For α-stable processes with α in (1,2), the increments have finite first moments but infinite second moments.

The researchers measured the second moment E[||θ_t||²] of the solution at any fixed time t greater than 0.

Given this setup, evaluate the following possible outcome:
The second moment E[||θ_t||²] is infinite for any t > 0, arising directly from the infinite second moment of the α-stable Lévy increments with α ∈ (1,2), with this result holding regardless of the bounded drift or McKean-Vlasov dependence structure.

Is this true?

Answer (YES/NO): YES